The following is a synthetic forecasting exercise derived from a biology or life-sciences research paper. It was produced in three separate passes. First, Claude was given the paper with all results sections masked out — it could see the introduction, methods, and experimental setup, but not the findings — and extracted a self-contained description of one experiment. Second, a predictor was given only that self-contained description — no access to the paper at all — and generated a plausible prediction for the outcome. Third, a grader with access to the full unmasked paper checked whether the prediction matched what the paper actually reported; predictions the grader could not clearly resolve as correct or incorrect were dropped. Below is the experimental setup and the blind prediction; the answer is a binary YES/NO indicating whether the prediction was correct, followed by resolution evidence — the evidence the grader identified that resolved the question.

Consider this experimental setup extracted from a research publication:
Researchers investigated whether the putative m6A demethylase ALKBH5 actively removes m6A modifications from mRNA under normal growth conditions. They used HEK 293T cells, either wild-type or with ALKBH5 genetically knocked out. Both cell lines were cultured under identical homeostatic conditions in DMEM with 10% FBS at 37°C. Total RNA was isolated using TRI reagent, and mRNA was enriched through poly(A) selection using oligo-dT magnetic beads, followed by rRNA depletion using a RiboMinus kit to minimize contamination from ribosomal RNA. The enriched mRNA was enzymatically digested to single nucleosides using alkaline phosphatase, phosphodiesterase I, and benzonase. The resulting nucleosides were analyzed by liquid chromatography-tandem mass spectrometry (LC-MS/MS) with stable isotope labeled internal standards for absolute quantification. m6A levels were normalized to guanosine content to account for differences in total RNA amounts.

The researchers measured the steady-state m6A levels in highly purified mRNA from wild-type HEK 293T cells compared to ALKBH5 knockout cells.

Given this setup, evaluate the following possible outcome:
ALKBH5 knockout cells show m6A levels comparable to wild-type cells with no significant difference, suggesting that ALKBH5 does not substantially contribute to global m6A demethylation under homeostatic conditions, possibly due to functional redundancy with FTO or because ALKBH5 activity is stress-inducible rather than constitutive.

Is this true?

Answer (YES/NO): YES